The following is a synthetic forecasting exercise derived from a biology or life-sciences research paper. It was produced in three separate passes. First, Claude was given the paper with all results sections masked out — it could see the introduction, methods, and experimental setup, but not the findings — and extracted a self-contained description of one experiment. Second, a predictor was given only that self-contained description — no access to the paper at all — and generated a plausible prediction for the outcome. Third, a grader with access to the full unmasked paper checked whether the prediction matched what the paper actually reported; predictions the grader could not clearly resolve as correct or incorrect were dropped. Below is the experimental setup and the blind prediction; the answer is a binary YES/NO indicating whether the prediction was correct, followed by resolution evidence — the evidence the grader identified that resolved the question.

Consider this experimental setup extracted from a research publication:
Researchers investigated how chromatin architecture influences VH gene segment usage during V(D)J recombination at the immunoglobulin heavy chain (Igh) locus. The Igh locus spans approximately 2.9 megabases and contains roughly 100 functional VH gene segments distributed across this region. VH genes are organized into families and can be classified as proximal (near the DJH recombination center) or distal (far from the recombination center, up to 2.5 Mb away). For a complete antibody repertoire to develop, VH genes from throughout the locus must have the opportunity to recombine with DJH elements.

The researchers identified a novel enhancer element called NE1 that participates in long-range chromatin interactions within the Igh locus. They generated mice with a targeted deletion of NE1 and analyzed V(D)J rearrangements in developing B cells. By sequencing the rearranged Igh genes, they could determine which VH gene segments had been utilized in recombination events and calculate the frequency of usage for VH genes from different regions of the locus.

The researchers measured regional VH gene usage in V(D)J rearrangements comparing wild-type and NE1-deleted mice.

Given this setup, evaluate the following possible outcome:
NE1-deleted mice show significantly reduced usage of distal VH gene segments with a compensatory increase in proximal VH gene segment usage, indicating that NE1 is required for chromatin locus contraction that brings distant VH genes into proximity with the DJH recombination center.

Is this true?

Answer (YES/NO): NO